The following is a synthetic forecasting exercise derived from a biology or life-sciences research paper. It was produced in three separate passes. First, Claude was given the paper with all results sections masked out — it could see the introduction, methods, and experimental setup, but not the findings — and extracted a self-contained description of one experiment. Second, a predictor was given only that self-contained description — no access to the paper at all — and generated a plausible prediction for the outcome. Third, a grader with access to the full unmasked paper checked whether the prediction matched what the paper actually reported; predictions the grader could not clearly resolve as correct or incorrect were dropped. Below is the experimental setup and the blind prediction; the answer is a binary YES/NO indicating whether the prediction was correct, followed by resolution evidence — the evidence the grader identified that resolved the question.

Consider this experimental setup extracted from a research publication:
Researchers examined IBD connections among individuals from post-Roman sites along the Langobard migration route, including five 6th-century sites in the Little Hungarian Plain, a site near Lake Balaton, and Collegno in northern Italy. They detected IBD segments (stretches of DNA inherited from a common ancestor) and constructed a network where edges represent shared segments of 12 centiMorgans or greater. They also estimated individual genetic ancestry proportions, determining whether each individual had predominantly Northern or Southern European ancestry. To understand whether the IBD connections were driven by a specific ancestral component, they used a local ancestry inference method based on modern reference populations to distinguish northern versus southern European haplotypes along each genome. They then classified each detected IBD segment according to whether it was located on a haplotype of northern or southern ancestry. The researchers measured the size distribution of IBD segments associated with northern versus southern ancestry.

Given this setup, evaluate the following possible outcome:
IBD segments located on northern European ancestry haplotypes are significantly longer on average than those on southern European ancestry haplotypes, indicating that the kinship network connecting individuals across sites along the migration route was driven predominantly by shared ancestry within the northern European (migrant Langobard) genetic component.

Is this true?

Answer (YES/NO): YES